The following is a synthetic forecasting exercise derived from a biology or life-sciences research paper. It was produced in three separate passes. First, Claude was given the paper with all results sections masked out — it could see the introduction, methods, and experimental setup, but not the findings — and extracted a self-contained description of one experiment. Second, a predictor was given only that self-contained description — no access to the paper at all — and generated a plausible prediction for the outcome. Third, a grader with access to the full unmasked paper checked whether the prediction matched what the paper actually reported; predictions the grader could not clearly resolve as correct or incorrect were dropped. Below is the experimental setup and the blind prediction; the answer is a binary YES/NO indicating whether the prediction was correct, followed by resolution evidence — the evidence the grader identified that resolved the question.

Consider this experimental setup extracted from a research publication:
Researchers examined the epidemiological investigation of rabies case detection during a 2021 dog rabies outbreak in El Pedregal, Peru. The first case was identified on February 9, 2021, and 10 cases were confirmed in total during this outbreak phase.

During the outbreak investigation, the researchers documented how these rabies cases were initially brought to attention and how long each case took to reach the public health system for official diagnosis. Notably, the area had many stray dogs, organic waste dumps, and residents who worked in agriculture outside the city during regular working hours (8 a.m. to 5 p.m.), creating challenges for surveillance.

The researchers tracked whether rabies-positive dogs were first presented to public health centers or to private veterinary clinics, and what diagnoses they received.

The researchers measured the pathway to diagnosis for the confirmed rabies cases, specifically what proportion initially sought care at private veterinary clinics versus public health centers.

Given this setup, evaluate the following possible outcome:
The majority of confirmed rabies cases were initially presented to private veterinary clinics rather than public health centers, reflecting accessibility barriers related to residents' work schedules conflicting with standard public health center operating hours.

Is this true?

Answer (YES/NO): YES